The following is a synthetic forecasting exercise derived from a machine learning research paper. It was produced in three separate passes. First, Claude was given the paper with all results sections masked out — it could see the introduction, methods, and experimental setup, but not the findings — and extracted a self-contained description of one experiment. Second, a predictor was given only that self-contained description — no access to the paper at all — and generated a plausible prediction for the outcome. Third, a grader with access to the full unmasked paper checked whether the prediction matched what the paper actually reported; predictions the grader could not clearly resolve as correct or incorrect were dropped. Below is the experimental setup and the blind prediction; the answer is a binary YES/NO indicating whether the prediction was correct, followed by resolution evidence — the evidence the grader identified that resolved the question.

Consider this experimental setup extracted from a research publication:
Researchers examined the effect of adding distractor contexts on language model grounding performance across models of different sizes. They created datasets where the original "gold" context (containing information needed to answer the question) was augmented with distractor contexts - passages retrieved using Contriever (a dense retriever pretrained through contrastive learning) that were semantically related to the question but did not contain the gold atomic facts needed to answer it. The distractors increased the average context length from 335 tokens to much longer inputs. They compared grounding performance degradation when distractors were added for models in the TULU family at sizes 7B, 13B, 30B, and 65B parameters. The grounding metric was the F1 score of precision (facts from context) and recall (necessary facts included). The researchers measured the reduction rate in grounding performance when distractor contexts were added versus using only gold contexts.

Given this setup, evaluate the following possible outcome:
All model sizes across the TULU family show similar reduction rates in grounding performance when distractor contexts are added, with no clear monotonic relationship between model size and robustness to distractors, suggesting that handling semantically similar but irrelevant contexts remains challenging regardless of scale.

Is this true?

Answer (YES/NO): NO